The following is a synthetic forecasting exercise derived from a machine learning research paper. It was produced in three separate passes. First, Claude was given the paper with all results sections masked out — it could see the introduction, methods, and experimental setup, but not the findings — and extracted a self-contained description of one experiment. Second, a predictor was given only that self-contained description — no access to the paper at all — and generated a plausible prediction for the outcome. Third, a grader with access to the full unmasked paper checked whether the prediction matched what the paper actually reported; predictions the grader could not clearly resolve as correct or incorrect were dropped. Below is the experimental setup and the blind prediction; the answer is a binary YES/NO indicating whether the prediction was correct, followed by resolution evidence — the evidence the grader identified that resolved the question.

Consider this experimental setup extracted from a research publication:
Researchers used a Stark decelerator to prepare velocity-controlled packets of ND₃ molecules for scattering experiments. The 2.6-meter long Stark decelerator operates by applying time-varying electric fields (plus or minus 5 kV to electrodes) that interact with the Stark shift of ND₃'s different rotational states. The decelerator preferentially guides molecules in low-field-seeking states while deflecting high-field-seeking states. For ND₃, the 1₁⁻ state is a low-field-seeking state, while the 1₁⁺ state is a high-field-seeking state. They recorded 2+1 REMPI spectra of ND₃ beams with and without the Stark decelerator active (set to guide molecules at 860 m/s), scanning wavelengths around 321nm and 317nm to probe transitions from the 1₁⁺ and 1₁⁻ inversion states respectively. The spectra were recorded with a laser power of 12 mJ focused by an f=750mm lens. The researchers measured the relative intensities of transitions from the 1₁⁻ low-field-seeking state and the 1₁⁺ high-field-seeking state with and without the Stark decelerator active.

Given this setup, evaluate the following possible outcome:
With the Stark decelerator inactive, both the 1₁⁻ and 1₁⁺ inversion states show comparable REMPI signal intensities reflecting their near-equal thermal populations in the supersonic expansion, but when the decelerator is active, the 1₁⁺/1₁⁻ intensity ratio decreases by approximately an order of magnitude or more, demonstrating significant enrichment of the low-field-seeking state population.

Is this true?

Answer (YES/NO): YES